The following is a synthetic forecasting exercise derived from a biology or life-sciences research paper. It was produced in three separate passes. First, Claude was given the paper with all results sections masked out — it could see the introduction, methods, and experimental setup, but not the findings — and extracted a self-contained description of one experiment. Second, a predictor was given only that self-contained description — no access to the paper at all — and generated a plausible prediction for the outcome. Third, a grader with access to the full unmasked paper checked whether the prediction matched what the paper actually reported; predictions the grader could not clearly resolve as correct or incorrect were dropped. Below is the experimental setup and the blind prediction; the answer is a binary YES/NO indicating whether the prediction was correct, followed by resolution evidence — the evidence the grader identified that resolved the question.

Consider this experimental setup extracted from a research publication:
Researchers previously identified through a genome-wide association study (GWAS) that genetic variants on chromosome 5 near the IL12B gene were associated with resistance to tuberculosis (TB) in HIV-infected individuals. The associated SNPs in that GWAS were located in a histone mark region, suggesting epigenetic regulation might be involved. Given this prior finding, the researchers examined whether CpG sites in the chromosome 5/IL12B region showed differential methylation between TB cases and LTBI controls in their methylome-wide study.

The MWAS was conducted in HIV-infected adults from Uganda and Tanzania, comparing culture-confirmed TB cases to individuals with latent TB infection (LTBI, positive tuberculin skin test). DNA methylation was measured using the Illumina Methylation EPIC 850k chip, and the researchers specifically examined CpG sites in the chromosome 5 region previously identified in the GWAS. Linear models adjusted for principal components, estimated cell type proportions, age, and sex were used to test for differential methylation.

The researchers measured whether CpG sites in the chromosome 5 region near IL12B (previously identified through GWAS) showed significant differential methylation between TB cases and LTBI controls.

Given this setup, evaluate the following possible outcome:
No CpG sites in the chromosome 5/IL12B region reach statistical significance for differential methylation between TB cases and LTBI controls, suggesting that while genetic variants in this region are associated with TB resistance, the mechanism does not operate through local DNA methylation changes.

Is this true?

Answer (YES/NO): NO